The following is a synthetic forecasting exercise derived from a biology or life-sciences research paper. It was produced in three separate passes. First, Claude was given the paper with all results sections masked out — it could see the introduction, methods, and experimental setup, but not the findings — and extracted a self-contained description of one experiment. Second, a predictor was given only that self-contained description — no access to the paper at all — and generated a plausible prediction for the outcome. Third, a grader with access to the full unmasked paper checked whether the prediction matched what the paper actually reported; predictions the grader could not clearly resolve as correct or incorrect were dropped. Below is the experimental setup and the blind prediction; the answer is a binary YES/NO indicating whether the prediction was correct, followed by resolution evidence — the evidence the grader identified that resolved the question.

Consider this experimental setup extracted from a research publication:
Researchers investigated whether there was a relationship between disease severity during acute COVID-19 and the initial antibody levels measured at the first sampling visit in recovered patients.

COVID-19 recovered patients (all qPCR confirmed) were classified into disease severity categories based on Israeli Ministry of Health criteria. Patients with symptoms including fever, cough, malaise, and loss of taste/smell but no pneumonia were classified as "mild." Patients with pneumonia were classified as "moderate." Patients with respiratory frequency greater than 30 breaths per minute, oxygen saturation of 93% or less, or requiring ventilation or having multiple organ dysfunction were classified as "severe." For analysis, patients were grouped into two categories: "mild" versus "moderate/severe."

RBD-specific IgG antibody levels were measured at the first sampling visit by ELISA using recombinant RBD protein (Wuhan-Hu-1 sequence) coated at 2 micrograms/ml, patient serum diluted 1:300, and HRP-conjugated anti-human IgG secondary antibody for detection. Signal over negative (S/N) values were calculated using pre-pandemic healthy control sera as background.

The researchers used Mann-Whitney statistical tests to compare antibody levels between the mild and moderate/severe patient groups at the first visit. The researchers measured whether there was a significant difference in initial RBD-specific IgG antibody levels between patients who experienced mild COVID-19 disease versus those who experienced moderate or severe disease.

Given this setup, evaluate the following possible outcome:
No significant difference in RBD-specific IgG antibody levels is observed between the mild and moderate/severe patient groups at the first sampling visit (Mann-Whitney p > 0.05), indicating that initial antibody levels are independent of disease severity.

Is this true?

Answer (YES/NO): NO